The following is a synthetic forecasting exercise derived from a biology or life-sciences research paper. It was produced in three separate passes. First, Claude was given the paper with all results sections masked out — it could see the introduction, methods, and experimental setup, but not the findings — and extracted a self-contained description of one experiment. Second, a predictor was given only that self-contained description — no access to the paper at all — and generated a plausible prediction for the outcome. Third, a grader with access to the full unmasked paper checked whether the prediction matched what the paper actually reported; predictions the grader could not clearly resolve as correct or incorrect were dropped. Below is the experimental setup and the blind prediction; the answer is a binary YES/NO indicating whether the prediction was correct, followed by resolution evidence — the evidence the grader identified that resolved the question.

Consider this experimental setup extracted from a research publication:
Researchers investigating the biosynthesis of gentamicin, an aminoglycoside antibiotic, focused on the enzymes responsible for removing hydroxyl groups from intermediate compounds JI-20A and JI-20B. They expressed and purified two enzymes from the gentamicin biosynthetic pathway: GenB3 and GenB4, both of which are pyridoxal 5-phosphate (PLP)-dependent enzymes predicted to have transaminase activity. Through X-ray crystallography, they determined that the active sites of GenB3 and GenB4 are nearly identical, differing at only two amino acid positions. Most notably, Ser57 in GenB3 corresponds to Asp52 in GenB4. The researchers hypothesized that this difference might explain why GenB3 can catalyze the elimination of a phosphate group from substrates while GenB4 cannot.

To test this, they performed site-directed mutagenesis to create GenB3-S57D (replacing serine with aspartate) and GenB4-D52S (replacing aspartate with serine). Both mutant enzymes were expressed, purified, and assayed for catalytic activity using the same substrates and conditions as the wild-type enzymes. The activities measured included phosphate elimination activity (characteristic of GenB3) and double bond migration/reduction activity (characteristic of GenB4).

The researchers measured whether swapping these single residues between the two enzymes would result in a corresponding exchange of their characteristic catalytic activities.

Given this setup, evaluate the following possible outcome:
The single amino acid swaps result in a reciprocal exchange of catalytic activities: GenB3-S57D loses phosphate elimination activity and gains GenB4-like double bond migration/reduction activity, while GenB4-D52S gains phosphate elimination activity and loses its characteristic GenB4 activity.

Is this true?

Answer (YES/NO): YES